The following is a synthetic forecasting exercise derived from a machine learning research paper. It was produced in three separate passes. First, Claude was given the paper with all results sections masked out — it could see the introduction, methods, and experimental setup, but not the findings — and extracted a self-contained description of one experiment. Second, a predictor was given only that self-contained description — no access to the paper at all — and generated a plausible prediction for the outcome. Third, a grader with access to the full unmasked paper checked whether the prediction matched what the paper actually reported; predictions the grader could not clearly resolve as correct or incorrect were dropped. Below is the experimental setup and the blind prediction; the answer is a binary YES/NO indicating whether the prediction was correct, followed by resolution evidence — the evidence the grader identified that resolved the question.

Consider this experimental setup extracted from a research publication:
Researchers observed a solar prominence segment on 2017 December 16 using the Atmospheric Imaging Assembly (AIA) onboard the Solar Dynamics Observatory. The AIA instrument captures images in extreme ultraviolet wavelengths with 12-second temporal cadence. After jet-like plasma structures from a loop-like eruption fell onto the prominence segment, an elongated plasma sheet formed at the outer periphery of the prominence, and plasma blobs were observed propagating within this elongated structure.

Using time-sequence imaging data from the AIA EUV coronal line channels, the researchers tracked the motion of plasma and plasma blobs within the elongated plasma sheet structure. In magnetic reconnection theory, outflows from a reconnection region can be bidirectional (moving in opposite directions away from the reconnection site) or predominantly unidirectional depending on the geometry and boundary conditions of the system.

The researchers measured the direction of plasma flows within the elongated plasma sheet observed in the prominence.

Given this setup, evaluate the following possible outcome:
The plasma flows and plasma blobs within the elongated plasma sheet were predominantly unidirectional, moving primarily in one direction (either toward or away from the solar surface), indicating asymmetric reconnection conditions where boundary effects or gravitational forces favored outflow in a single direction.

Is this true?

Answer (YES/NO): NO